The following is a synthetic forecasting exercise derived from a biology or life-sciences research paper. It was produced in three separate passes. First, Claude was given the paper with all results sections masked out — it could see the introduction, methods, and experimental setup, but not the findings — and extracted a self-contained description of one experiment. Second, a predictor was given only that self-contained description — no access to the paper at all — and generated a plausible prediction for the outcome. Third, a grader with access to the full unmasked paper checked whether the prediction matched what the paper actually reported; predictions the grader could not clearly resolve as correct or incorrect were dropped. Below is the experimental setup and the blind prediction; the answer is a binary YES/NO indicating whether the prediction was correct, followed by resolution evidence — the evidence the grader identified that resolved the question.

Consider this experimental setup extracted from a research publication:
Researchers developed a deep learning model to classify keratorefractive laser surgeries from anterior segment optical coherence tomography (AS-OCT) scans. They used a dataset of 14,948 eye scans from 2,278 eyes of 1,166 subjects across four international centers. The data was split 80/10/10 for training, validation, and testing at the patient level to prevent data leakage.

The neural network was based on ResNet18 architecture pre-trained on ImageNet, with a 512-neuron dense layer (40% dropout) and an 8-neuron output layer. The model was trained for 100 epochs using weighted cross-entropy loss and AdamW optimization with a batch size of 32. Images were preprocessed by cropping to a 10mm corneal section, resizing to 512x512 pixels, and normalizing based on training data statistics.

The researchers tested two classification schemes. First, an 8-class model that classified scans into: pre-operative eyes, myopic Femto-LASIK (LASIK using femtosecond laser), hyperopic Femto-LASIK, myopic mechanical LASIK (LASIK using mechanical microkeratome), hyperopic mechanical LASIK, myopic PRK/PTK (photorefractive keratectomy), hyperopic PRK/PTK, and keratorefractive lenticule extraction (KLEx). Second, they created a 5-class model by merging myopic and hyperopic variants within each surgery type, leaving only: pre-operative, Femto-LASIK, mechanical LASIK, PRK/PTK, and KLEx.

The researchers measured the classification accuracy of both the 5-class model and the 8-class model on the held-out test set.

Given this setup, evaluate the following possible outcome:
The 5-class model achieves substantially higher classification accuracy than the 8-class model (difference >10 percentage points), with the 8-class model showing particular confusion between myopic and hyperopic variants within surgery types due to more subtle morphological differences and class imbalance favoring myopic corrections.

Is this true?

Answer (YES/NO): NO